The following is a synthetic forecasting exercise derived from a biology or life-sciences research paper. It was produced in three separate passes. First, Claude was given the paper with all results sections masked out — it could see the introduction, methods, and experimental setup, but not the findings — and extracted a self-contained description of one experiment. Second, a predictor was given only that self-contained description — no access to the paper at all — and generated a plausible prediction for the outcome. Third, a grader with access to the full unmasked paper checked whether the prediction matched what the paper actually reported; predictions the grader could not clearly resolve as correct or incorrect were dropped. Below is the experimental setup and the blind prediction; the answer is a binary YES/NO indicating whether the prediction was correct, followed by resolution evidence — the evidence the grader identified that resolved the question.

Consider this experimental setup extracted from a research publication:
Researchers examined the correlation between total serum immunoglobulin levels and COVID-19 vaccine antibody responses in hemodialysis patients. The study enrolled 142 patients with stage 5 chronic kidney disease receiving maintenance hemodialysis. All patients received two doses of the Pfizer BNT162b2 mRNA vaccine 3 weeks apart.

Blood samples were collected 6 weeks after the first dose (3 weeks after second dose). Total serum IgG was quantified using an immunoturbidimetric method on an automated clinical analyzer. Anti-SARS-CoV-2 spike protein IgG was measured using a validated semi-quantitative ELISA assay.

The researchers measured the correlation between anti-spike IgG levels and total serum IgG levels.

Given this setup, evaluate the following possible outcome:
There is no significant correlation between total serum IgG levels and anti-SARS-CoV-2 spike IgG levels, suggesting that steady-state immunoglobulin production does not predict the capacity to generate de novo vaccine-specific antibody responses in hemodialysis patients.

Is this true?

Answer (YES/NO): YES